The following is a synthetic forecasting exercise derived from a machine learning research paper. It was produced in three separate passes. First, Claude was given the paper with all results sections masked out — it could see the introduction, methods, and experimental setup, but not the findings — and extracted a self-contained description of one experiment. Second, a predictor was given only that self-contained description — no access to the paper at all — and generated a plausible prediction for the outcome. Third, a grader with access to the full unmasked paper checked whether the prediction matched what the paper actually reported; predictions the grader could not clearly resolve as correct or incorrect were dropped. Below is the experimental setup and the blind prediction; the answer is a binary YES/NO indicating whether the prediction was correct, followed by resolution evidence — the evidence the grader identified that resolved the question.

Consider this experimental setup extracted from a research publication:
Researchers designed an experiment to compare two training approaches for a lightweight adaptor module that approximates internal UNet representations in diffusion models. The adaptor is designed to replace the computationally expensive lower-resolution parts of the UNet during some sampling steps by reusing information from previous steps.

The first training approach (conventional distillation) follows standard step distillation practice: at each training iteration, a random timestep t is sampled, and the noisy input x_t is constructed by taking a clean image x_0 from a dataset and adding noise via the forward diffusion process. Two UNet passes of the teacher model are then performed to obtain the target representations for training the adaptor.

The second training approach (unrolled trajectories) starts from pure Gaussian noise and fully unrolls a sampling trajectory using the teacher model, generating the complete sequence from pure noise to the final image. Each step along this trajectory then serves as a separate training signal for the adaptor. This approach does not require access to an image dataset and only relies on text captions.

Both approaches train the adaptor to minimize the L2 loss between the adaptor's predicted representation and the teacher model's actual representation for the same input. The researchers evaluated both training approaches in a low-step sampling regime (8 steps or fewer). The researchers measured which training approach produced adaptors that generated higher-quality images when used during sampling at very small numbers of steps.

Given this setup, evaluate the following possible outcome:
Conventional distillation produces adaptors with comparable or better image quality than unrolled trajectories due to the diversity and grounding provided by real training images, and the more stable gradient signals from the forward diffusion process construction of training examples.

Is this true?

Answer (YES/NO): NO